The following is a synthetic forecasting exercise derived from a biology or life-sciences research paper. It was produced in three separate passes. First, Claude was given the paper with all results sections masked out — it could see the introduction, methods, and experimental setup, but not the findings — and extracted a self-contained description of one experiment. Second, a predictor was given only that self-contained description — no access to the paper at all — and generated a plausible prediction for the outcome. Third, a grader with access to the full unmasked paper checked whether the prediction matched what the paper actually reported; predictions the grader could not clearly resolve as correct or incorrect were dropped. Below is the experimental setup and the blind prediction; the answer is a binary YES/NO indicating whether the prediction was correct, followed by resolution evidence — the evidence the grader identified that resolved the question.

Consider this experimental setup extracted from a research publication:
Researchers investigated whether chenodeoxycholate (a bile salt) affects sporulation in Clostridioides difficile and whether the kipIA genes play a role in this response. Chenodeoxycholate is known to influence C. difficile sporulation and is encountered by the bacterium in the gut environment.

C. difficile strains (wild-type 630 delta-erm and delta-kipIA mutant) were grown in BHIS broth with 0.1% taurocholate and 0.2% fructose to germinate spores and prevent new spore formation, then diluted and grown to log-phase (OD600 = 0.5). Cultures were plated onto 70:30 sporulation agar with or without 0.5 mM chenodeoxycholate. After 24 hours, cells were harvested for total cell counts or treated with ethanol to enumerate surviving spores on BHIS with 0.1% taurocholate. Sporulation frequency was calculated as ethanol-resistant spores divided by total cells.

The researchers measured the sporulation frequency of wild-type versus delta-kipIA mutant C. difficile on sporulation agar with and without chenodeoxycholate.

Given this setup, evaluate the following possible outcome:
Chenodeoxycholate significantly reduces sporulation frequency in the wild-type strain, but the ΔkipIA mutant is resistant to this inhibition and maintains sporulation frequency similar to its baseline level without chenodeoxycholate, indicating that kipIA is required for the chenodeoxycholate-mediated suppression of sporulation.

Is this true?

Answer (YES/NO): NO